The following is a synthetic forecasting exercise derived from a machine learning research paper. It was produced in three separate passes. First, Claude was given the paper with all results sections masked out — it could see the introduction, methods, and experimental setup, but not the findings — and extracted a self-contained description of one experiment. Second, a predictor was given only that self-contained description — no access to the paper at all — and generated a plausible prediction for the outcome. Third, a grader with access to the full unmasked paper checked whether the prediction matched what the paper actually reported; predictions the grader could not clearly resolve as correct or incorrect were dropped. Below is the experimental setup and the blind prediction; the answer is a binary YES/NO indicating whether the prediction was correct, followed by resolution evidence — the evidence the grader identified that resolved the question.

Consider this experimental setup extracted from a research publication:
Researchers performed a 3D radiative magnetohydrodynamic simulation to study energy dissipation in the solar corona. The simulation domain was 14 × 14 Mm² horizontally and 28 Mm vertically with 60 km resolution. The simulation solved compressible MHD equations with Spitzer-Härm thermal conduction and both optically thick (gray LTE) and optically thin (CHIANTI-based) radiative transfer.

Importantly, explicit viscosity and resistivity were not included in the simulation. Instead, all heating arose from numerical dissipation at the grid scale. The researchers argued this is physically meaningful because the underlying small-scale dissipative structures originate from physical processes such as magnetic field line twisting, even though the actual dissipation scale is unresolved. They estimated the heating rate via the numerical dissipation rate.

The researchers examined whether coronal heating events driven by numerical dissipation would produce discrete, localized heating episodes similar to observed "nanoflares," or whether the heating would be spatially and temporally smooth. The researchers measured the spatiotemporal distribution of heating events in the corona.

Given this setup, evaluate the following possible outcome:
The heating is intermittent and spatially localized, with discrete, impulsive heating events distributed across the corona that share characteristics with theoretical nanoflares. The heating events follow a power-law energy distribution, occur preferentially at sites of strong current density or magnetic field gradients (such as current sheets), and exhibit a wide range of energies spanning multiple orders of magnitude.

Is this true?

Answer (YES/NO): YES